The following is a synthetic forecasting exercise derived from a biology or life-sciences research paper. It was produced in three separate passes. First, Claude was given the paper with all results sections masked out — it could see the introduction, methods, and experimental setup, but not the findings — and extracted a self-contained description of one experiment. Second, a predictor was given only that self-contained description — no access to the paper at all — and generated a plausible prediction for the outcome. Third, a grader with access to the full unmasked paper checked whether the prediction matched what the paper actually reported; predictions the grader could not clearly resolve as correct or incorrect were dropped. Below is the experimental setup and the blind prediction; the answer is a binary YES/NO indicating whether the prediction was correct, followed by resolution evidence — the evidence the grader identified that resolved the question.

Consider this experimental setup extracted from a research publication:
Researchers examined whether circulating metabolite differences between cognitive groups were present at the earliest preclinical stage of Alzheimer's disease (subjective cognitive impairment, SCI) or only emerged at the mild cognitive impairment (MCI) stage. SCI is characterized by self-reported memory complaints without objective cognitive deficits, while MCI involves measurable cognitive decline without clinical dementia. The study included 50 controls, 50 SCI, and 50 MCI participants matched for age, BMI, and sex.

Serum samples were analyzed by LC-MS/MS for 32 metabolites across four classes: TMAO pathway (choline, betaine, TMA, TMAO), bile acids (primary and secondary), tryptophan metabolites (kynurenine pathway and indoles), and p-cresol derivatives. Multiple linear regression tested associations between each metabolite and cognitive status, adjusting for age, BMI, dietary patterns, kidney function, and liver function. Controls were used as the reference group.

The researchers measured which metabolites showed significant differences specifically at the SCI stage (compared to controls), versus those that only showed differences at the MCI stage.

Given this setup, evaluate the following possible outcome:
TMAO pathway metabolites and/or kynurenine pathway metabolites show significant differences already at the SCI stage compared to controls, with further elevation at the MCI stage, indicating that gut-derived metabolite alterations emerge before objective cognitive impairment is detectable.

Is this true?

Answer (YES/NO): NO